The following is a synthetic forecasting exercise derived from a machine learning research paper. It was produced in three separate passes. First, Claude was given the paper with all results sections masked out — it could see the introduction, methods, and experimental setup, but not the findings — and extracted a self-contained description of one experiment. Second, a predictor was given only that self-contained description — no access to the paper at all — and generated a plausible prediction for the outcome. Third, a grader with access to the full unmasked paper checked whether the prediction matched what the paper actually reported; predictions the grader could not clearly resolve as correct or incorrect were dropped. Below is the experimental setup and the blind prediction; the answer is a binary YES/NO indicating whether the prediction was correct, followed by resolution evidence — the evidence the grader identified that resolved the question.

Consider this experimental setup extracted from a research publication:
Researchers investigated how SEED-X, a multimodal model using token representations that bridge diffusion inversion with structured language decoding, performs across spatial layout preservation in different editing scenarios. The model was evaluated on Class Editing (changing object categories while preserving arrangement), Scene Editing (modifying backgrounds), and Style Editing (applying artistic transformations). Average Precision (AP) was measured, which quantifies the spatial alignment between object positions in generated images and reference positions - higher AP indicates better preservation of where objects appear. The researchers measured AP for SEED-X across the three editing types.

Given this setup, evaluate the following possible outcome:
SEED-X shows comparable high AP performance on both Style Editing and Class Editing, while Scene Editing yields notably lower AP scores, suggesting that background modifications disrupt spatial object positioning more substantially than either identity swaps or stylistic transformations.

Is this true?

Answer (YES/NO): NO